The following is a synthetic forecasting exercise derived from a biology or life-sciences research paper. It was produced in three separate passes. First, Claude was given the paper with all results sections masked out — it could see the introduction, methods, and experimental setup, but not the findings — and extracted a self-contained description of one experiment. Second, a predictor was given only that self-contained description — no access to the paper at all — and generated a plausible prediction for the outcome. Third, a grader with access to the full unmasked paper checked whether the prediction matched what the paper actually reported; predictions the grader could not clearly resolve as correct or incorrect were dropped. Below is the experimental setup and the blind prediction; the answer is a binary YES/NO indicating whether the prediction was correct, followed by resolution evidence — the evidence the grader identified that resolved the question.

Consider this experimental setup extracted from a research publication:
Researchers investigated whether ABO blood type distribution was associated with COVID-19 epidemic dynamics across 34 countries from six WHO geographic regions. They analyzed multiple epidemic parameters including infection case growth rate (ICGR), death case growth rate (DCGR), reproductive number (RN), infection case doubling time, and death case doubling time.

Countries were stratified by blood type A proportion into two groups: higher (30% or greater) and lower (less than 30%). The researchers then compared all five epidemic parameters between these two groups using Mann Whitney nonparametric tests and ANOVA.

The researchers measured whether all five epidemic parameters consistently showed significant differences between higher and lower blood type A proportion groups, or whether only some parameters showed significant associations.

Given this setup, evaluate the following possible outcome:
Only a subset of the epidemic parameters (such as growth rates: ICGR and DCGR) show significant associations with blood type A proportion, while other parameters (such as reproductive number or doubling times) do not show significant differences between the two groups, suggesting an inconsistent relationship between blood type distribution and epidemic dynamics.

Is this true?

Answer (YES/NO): NO